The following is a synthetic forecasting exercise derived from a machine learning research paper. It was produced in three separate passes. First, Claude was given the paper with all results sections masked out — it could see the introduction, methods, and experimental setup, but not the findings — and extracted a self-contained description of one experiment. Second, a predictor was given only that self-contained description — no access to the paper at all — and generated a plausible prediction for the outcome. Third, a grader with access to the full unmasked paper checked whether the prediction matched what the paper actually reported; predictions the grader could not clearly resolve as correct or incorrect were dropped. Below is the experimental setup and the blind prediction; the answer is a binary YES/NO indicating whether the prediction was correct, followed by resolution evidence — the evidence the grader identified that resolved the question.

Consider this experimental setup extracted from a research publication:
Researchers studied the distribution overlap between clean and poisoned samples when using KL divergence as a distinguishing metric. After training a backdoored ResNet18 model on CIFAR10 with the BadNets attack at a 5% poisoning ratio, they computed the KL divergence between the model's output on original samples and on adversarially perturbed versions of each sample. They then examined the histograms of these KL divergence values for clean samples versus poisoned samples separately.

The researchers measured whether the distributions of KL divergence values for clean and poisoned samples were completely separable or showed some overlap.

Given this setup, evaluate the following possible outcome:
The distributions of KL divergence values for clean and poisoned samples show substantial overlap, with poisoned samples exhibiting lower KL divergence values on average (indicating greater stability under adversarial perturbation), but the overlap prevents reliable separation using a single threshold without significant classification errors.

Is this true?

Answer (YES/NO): YES